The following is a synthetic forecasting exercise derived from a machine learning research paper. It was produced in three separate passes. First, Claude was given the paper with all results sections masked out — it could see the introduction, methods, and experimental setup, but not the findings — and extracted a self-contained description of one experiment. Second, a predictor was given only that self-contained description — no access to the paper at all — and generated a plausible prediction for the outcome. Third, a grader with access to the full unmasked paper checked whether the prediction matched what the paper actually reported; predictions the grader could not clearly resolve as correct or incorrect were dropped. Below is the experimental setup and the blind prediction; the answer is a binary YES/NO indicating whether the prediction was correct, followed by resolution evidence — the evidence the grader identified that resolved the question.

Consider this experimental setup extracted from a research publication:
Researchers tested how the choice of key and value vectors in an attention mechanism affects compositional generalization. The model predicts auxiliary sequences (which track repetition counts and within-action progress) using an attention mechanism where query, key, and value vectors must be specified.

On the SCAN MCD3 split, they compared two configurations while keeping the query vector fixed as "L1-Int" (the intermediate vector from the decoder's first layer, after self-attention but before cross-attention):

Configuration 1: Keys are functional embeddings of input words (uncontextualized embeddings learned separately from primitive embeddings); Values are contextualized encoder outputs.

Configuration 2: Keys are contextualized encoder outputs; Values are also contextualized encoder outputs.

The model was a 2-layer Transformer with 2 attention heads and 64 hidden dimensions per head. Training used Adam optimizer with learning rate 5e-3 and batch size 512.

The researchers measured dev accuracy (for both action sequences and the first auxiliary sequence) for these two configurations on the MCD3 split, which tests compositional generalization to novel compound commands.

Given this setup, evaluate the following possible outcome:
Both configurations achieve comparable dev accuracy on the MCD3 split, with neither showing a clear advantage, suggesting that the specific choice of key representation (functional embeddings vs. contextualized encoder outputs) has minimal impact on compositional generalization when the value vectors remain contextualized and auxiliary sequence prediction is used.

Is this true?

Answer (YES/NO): YES